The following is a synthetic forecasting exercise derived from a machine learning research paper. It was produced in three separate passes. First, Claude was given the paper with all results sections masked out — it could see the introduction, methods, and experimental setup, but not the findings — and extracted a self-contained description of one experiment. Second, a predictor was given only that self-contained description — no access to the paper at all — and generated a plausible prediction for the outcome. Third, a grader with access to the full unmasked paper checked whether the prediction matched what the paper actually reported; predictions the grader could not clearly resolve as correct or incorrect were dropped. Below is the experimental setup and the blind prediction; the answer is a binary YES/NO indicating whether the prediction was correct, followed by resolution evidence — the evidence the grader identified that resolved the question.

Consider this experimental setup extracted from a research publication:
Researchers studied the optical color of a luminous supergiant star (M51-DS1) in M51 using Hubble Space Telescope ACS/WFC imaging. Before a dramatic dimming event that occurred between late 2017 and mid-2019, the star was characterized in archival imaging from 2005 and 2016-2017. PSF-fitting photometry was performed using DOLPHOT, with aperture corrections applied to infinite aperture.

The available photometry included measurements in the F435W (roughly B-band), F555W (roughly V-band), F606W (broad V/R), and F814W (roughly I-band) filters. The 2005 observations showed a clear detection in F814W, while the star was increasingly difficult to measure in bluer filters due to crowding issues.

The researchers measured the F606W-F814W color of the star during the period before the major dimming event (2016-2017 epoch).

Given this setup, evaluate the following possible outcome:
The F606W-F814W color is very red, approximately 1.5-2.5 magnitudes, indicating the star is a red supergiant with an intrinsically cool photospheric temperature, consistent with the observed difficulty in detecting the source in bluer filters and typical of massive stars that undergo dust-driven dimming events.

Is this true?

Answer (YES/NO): YES